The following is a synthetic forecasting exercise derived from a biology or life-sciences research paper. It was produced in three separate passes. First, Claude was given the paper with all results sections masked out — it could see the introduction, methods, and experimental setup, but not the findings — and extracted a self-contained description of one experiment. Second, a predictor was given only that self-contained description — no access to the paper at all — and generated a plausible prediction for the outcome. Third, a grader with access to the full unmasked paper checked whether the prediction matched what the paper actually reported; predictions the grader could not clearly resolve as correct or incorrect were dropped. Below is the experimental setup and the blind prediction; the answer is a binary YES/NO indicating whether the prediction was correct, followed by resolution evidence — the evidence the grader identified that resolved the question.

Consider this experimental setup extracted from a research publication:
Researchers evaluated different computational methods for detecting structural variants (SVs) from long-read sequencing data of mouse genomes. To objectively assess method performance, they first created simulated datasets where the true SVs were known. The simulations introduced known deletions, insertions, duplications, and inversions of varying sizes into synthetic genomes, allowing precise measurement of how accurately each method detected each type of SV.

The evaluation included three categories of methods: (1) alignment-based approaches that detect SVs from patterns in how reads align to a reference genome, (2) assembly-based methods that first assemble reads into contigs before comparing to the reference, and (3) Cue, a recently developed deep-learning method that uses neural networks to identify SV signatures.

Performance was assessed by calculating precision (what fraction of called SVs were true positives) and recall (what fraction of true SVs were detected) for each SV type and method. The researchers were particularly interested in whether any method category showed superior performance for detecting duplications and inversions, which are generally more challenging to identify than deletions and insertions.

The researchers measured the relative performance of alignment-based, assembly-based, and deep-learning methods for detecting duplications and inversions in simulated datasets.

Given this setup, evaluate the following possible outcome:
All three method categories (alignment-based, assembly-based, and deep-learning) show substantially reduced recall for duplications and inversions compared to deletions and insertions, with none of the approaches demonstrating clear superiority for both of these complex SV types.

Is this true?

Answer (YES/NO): YES